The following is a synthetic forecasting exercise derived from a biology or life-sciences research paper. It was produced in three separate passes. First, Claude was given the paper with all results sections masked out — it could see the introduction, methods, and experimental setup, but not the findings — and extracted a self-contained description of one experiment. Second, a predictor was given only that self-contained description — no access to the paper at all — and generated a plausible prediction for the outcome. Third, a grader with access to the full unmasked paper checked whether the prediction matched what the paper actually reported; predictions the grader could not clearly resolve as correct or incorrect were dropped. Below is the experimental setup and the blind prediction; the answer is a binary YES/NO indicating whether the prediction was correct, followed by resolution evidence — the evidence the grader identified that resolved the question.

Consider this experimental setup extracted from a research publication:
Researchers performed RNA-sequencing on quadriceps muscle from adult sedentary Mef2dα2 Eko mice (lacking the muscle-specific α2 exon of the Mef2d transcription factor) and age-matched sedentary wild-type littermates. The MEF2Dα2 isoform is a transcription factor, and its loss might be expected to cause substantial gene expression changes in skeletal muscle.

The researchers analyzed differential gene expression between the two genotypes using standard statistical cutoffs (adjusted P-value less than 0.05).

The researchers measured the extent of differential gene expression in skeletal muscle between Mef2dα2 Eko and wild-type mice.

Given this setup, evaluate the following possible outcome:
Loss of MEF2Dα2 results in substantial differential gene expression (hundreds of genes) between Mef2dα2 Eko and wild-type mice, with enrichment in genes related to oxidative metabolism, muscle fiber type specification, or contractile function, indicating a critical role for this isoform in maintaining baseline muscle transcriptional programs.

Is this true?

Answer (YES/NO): NO